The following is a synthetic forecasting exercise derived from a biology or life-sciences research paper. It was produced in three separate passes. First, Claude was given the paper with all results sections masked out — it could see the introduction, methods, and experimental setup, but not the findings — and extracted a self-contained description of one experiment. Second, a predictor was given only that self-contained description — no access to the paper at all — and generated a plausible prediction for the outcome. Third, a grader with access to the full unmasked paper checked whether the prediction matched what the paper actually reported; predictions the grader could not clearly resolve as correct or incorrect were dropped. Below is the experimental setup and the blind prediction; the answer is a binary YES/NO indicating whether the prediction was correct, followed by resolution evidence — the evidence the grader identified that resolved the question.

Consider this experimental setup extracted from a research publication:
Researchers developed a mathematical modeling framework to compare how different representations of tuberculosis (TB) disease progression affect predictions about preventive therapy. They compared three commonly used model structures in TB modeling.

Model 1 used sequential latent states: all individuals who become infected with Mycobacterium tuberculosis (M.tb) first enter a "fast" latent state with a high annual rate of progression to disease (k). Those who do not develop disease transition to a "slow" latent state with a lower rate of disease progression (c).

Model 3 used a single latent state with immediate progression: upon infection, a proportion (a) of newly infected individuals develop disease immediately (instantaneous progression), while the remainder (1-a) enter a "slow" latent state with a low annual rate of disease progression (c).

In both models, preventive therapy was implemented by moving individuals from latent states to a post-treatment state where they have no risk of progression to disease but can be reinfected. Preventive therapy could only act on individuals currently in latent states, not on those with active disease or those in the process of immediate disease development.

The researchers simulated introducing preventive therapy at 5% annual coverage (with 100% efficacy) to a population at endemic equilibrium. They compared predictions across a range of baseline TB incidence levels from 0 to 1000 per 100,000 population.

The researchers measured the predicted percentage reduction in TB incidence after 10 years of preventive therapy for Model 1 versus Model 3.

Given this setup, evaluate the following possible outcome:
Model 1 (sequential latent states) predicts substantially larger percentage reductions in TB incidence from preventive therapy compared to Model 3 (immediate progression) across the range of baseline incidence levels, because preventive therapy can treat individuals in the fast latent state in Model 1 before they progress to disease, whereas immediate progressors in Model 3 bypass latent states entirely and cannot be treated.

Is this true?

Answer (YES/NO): NO